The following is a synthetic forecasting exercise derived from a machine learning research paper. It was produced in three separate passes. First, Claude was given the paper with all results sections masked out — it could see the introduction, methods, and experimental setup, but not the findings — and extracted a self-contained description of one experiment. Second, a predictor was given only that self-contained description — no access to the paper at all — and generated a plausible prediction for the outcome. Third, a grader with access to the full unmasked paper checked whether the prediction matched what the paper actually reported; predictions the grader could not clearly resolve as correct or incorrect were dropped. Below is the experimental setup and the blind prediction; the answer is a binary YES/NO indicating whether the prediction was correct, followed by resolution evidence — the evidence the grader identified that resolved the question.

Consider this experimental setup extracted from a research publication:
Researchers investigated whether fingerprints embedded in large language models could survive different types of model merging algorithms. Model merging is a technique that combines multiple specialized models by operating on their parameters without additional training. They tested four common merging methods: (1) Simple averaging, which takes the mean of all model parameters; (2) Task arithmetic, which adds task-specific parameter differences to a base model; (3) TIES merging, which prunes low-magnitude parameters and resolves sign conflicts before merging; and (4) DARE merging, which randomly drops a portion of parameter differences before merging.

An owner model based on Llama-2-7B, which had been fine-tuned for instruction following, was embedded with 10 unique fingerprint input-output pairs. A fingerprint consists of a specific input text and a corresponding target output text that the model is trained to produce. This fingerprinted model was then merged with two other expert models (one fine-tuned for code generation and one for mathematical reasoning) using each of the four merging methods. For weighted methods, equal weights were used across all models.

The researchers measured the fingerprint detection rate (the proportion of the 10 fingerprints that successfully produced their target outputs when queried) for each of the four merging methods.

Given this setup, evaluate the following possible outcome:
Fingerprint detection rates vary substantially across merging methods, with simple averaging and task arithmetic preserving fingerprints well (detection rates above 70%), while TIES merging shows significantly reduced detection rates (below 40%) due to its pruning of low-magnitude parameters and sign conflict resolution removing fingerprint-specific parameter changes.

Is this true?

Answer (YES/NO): NO